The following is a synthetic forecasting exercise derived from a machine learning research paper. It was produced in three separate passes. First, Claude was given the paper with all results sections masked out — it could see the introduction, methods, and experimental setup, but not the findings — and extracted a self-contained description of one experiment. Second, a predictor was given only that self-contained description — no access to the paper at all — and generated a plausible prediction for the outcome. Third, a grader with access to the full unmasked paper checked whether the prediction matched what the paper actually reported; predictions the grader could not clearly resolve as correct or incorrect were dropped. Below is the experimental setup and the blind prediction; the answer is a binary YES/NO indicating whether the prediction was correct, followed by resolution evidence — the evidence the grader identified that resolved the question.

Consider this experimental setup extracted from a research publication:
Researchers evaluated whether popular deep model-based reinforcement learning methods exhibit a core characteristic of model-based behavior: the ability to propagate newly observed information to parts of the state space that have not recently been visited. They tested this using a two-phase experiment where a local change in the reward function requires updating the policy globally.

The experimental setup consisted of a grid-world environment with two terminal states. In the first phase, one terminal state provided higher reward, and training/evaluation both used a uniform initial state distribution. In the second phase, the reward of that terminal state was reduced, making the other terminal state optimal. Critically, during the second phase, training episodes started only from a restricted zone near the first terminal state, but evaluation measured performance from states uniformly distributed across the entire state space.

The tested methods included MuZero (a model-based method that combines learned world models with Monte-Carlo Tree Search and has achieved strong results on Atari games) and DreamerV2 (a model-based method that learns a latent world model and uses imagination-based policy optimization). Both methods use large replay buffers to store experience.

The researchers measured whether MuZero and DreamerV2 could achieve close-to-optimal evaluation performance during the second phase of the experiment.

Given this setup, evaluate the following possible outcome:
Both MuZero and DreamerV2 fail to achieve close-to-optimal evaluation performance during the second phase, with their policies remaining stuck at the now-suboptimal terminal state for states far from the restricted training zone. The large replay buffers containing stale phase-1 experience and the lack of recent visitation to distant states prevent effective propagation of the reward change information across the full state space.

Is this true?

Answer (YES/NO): YES